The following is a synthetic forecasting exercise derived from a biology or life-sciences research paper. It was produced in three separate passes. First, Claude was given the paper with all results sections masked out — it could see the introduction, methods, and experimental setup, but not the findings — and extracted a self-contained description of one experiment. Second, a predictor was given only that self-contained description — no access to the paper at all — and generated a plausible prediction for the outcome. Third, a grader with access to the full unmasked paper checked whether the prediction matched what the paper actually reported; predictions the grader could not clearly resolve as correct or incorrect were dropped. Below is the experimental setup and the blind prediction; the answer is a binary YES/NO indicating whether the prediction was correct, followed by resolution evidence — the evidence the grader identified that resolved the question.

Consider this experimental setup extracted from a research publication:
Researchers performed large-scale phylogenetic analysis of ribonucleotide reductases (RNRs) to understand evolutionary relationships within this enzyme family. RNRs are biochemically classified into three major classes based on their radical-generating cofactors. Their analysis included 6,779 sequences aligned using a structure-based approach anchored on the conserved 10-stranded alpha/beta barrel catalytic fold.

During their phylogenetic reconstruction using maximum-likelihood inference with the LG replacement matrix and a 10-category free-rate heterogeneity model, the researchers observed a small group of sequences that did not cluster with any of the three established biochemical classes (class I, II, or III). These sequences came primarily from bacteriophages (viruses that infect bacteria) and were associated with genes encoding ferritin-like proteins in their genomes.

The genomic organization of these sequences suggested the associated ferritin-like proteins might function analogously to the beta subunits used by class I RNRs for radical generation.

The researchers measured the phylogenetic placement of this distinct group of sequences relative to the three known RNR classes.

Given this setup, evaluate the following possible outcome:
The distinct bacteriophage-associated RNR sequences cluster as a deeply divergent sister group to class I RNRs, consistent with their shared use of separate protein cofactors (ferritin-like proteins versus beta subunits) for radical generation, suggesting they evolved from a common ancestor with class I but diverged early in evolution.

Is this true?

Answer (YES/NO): NO